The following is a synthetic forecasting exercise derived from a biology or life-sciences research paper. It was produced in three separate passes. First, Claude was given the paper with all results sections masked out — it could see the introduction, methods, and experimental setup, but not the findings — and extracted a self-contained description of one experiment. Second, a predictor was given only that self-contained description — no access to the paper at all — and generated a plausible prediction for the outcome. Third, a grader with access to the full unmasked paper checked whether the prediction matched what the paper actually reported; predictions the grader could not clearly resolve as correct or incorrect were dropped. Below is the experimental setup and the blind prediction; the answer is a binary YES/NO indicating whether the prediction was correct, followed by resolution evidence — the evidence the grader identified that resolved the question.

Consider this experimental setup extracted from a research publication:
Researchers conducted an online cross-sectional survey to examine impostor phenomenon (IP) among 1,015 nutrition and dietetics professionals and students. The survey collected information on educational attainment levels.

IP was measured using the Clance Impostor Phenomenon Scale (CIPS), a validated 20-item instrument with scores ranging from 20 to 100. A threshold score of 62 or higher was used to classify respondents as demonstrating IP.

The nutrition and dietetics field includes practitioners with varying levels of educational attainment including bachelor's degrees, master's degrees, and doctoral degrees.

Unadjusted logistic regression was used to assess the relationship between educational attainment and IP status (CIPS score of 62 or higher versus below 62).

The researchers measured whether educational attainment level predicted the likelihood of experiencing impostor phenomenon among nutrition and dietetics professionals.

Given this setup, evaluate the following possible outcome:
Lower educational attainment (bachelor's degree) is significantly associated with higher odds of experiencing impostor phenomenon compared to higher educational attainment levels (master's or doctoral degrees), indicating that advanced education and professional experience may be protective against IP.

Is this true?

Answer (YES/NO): NO